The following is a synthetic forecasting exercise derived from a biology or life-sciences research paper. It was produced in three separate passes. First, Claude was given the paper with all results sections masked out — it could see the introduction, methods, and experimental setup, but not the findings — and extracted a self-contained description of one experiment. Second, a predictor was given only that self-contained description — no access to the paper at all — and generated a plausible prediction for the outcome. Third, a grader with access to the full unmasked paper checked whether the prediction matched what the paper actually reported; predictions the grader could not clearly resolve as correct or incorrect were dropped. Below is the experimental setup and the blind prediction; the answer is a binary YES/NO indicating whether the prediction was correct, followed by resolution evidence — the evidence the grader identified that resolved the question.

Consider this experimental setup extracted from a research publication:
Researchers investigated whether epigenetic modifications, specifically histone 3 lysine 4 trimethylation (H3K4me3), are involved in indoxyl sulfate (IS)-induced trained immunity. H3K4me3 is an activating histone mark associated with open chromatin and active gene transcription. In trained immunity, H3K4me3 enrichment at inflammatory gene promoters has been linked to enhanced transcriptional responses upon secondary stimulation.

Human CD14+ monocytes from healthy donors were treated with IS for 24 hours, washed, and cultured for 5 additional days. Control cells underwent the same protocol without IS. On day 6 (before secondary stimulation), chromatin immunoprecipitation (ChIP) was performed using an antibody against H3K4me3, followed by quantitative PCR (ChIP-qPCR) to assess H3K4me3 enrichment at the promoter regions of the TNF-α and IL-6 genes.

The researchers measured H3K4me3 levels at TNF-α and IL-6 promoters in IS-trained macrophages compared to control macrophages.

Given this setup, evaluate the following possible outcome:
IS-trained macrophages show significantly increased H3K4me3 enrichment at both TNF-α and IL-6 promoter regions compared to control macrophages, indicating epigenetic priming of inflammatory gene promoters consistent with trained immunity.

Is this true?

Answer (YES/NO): YES